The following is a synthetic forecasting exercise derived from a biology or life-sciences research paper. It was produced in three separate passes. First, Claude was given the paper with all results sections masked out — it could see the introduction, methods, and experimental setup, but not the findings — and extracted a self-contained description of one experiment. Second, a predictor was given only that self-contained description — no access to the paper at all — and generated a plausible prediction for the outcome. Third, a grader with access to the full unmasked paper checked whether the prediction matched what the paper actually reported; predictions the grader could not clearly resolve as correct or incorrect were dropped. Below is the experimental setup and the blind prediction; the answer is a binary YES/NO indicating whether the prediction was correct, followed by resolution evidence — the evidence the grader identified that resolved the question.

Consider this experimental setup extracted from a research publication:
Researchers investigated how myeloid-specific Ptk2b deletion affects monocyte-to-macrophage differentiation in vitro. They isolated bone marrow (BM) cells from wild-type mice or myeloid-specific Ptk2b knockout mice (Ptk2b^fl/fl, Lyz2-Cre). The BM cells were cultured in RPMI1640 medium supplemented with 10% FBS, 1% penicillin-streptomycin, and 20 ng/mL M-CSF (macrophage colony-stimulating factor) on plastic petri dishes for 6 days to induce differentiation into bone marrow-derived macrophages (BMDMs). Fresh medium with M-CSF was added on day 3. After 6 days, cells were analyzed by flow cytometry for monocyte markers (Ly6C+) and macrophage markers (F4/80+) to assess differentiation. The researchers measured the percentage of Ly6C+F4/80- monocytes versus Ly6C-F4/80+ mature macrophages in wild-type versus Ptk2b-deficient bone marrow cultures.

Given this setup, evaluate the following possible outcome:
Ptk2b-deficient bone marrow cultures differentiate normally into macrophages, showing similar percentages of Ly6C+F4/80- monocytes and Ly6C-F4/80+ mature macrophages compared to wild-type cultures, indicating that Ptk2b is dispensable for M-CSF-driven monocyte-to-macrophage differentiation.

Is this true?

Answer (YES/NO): NO